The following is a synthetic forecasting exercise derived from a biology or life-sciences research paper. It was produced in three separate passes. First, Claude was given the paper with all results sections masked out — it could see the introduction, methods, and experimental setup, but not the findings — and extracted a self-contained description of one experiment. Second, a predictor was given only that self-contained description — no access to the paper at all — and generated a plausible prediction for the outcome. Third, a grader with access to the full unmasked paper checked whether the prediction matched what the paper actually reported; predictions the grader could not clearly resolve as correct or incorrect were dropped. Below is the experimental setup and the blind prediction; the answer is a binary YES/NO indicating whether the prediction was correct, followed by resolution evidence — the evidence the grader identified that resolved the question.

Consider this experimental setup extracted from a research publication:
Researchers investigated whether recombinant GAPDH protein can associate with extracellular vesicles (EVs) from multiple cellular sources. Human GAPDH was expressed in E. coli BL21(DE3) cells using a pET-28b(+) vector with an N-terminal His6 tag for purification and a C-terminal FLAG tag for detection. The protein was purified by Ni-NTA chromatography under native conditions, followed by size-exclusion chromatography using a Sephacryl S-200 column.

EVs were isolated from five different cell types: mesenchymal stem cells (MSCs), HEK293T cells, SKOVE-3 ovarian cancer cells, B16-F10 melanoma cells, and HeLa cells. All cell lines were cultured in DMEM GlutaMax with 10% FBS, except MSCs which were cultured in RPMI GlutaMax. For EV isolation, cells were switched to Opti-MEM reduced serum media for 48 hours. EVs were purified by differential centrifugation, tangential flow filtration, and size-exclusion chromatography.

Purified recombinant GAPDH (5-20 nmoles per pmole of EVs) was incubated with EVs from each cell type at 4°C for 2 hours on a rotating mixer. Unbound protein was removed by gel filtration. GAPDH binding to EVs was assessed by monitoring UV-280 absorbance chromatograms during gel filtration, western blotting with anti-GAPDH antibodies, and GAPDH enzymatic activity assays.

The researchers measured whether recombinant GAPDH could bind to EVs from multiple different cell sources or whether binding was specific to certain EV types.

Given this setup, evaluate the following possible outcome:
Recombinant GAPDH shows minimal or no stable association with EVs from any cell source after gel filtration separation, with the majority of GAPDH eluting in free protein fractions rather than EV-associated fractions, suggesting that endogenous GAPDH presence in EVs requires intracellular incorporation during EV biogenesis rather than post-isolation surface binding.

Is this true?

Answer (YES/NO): NO